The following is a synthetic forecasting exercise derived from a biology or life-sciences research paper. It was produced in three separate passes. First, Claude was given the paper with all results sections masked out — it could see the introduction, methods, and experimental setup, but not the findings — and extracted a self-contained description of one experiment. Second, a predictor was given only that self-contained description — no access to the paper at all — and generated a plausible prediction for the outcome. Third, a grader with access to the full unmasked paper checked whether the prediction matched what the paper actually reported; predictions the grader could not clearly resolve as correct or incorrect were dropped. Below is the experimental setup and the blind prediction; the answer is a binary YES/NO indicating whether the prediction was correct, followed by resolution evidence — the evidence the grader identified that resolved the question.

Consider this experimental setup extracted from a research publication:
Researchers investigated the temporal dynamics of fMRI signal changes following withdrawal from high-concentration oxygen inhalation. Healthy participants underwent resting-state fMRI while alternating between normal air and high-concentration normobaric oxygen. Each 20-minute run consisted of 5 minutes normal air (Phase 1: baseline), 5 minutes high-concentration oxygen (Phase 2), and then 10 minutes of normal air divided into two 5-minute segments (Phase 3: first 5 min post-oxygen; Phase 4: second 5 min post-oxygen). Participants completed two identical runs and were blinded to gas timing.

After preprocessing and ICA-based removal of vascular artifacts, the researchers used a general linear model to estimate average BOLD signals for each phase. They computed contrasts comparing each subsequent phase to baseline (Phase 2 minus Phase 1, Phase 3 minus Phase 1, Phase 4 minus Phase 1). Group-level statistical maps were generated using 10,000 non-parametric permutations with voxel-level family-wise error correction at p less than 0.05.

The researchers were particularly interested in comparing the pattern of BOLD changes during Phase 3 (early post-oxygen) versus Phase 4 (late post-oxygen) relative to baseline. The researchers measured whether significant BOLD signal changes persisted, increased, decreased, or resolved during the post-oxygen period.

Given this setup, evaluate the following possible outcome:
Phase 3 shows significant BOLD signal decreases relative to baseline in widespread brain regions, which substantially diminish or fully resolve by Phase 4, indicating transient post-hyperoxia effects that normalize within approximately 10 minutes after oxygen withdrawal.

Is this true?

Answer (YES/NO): NO